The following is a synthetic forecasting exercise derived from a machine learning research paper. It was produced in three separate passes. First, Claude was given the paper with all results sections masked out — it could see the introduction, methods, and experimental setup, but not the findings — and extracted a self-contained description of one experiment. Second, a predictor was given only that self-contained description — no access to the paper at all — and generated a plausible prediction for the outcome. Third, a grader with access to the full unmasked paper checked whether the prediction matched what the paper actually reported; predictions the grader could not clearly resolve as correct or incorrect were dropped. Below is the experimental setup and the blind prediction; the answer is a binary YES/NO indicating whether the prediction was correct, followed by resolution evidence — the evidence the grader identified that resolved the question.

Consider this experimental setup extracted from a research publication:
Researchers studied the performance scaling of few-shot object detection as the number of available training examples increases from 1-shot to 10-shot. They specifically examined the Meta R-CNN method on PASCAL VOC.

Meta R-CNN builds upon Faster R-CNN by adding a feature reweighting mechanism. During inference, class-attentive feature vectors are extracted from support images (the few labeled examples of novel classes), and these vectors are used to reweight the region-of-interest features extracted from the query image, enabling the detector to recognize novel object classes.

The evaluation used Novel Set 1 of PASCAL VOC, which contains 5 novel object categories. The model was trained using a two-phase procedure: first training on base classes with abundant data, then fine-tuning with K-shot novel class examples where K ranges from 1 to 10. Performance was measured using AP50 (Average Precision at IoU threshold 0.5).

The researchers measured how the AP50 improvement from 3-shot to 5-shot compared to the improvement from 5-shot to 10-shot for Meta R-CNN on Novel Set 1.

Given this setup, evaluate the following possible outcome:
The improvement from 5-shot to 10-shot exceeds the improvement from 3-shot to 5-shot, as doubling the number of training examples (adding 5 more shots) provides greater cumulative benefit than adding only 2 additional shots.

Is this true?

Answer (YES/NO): NO